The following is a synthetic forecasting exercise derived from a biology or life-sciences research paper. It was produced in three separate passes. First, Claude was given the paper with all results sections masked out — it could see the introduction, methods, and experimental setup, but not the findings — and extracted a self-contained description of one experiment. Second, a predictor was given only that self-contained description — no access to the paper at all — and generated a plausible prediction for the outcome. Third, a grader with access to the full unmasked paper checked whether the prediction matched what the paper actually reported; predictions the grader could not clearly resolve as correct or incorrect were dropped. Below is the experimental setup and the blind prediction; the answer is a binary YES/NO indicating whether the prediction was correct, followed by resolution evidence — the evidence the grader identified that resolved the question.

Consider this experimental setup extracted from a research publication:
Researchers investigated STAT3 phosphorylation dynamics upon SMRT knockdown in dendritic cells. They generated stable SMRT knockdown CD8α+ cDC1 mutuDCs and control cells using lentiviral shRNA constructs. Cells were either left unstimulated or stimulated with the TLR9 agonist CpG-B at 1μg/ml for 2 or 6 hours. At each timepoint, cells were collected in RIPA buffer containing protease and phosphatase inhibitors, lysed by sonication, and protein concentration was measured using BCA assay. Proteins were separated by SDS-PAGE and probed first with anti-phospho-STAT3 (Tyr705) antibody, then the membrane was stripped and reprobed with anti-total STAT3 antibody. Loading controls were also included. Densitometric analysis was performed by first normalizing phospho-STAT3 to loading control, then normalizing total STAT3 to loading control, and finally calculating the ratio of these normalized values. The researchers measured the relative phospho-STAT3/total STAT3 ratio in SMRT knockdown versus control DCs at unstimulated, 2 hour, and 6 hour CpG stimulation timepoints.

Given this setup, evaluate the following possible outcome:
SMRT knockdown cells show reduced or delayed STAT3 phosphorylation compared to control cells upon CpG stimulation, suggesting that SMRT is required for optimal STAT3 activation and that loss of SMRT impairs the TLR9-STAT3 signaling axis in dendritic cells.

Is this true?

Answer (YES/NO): YES